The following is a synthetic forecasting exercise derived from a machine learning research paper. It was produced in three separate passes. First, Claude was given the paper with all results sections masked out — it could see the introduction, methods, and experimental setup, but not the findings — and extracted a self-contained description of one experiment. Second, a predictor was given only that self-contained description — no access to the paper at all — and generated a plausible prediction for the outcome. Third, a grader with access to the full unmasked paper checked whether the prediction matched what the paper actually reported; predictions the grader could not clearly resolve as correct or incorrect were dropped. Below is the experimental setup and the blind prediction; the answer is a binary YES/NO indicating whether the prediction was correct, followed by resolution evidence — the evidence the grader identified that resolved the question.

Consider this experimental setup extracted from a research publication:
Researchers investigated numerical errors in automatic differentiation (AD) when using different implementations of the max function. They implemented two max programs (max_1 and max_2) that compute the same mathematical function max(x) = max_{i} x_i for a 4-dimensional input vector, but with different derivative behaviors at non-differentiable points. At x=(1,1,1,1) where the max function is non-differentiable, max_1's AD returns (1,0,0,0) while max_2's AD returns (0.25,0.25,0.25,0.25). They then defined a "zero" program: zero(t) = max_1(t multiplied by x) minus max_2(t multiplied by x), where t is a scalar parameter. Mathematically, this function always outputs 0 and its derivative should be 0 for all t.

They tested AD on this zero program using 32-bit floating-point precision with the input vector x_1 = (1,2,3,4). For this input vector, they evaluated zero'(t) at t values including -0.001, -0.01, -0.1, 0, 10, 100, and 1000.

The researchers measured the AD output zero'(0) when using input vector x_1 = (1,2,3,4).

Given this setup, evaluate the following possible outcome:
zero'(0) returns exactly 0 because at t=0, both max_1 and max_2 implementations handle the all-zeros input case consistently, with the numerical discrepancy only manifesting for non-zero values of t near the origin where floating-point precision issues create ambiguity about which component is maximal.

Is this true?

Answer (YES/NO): NO